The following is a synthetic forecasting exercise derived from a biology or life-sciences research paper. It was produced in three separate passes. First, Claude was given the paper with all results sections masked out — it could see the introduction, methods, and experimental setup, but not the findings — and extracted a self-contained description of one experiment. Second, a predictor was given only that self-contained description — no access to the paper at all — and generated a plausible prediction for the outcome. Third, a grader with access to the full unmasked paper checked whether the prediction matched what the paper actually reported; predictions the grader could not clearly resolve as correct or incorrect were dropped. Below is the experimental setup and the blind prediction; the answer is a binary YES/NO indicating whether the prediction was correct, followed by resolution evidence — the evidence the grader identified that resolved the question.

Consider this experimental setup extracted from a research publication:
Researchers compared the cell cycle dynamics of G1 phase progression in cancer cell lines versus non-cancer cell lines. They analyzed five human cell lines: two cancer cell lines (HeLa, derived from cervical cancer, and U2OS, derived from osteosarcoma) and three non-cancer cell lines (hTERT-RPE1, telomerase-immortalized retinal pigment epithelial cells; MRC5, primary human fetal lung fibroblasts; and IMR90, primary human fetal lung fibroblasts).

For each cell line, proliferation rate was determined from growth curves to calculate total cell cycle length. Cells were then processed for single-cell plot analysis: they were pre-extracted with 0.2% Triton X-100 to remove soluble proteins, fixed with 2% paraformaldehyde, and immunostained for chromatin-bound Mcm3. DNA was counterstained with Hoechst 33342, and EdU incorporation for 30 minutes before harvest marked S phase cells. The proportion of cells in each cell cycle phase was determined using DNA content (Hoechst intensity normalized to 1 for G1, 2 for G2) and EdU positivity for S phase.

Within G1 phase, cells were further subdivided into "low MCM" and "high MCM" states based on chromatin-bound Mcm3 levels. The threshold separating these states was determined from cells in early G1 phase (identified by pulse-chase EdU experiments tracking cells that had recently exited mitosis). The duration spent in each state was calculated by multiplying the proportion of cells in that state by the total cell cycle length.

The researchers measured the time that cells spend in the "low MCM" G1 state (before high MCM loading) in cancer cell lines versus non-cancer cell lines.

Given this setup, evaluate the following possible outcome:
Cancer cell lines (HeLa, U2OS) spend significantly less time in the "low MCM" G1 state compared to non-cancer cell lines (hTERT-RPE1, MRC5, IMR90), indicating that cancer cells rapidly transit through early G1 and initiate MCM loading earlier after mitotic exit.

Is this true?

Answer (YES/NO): NO